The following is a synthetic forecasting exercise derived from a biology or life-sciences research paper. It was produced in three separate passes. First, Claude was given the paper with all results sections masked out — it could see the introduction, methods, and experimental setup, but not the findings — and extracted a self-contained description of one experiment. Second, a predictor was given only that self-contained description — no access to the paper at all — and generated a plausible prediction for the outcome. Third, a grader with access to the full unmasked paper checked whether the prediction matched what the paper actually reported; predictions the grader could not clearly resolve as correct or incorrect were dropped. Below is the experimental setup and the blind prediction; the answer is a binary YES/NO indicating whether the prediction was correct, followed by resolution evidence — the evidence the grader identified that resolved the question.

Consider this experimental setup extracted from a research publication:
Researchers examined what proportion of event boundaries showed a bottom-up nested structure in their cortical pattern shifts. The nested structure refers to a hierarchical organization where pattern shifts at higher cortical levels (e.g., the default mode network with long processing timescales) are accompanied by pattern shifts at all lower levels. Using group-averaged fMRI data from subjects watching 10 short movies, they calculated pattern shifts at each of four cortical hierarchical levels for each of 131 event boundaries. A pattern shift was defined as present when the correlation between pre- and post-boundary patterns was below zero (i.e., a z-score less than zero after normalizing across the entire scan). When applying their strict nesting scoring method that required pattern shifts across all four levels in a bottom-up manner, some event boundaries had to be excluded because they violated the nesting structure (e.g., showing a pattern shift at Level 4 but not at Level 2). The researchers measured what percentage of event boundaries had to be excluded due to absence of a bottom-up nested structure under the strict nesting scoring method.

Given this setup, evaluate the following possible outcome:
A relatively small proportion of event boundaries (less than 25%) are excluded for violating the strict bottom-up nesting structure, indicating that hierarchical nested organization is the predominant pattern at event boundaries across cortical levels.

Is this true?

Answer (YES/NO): YES